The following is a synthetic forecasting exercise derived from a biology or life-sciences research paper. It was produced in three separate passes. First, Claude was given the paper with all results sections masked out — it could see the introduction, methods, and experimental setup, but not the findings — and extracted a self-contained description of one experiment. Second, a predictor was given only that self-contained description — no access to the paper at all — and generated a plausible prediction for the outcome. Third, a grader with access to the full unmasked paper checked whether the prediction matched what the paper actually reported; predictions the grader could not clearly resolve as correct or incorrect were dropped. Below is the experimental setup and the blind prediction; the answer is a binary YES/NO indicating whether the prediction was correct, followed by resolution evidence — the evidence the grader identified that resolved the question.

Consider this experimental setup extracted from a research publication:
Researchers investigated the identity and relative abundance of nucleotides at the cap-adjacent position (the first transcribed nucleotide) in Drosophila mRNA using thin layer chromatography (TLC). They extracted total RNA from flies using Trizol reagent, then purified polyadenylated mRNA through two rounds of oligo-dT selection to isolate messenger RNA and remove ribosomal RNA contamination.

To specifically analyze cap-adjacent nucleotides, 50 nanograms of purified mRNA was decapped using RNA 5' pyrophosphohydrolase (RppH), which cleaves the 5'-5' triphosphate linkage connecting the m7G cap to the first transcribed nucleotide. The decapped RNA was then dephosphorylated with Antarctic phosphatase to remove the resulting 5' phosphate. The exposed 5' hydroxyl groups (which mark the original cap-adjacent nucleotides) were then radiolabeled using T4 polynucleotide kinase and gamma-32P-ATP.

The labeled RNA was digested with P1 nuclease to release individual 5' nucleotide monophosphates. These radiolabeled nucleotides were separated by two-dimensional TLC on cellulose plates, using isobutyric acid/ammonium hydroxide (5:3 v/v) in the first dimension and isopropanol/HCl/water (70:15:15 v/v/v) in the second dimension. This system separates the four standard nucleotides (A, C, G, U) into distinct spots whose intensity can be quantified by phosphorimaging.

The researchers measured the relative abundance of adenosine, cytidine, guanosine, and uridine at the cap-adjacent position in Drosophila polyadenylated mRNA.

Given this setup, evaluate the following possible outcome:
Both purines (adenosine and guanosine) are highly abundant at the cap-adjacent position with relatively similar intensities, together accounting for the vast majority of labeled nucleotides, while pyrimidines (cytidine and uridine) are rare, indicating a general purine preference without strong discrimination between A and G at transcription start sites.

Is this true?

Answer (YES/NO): NO